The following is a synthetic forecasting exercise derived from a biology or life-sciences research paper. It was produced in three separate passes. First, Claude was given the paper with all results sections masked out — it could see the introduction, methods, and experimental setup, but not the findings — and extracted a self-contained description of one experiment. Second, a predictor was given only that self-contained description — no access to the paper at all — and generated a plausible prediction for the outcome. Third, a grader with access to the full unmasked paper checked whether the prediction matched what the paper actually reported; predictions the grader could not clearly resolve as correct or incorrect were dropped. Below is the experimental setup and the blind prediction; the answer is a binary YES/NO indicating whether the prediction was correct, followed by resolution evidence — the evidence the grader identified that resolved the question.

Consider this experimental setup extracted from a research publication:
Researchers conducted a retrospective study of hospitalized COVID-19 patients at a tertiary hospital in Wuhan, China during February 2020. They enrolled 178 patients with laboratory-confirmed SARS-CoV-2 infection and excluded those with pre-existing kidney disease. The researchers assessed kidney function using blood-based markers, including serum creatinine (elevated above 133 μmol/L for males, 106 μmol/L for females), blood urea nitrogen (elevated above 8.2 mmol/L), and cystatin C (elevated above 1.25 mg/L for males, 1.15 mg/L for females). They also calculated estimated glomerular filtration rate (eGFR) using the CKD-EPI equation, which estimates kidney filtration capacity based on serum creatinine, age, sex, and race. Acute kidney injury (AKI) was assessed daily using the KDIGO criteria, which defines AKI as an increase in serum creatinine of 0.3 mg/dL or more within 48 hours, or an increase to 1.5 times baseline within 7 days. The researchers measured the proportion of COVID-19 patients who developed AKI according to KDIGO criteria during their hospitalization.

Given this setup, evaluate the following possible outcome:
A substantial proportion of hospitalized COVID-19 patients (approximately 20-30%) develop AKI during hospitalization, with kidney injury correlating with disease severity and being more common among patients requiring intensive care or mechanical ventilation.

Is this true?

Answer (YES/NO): NO